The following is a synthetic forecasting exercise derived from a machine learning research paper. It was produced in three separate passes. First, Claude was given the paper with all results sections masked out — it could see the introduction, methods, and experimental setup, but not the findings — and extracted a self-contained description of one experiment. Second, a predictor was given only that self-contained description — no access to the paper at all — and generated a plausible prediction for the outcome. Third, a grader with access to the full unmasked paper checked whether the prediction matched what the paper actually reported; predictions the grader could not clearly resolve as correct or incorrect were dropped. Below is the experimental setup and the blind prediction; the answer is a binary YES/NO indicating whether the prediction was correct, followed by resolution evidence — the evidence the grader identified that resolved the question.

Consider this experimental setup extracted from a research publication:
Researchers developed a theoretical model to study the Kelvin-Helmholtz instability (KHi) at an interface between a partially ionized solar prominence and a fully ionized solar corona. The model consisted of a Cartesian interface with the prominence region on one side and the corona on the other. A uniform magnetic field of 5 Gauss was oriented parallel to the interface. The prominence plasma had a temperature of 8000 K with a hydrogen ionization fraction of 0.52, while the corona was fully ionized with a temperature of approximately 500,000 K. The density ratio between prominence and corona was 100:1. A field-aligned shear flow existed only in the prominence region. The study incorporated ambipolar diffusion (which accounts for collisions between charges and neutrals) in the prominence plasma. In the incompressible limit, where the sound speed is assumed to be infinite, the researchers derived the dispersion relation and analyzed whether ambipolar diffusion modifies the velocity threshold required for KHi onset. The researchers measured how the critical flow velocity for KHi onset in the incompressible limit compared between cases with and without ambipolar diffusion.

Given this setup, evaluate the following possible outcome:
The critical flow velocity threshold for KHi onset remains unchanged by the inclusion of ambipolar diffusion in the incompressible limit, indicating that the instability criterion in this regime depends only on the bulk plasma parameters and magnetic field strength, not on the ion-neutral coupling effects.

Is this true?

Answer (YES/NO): YES